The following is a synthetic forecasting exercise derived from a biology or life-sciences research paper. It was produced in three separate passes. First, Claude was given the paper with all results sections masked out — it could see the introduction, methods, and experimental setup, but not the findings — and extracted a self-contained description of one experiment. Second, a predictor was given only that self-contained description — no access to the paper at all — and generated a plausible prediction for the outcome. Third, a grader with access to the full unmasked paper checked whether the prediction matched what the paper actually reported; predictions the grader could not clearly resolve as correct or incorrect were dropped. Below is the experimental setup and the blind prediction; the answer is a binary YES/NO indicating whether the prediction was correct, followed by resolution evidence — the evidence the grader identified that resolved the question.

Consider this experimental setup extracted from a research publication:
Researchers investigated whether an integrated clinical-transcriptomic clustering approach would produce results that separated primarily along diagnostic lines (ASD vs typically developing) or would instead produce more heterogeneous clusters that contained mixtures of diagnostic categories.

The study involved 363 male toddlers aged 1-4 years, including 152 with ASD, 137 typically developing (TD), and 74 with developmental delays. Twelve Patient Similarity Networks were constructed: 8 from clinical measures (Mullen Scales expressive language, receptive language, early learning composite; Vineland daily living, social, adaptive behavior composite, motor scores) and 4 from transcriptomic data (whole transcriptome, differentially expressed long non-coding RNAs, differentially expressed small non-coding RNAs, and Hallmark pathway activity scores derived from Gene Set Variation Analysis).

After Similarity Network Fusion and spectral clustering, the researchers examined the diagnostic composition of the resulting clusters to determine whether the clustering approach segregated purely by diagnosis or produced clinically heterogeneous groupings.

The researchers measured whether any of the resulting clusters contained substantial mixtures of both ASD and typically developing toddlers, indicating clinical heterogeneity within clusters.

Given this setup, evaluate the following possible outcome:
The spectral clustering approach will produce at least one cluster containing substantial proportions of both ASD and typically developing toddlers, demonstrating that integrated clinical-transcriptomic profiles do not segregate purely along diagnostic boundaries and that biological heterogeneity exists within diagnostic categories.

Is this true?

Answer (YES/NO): YES